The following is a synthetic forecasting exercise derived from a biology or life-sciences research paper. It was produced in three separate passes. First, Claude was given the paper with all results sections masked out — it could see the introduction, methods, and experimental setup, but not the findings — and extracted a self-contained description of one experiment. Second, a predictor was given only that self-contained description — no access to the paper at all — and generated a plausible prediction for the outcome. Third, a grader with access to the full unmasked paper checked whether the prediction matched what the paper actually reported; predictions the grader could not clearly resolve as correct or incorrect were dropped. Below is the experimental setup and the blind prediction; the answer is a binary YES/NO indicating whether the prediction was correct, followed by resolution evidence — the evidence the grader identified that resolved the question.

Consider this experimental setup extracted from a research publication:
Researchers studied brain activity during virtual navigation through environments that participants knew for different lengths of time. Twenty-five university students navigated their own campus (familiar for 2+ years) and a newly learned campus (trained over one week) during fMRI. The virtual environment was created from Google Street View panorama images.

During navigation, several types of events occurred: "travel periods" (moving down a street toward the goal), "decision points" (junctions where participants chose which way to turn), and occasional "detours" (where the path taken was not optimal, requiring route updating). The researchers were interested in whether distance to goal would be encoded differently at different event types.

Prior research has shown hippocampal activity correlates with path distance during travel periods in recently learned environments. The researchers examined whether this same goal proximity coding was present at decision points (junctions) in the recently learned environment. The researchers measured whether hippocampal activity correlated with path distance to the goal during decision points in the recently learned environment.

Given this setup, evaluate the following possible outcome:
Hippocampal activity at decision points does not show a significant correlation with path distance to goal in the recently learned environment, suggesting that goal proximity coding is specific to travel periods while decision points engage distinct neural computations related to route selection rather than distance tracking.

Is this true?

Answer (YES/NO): NO